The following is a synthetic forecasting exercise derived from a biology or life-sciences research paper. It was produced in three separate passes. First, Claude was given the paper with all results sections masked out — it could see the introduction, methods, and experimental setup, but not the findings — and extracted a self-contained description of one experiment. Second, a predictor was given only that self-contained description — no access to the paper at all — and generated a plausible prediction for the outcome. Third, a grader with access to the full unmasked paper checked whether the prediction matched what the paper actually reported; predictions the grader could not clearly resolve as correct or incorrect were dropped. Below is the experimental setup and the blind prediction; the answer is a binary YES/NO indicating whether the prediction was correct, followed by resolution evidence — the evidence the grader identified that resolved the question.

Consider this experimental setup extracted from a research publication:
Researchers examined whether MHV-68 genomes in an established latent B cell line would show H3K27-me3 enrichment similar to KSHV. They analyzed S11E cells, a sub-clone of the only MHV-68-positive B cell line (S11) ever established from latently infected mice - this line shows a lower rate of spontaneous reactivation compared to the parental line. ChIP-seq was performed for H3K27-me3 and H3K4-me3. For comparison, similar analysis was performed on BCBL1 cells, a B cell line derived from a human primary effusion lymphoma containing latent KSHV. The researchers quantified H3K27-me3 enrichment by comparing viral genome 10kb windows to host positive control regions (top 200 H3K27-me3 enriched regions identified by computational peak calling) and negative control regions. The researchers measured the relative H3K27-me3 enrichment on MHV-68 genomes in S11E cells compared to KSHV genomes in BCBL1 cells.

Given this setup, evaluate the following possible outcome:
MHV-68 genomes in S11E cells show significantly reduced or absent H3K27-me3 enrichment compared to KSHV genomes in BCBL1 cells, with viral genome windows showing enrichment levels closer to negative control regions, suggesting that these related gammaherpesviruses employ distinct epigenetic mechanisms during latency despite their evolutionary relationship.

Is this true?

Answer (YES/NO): YES